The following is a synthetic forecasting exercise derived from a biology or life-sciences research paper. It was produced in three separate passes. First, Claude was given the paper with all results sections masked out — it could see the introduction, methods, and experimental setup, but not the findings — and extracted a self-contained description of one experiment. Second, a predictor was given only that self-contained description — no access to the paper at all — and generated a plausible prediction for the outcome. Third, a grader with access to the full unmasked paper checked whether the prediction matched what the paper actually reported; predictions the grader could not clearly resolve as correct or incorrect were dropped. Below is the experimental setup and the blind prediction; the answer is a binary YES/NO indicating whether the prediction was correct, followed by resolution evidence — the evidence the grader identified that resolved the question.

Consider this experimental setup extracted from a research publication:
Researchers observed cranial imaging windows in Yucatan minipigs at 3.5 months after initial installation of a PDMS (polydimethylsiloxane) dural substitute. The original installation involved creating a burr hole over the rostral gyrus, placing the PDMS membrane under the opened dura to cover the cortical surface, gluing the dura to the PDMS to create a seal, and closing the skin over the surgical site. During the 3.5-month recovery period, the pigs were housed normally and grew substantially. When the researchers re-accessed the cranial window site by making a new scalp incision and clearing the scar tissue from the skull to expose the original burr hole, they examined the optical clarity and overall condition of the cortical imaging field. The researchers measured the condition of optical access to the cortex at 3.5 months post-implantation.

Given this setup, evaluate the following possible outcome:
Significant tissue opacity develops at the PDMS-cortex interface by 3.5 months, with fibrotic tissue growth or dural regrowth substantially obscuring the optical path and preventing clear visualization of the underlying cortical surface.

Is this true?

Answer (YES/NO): YES